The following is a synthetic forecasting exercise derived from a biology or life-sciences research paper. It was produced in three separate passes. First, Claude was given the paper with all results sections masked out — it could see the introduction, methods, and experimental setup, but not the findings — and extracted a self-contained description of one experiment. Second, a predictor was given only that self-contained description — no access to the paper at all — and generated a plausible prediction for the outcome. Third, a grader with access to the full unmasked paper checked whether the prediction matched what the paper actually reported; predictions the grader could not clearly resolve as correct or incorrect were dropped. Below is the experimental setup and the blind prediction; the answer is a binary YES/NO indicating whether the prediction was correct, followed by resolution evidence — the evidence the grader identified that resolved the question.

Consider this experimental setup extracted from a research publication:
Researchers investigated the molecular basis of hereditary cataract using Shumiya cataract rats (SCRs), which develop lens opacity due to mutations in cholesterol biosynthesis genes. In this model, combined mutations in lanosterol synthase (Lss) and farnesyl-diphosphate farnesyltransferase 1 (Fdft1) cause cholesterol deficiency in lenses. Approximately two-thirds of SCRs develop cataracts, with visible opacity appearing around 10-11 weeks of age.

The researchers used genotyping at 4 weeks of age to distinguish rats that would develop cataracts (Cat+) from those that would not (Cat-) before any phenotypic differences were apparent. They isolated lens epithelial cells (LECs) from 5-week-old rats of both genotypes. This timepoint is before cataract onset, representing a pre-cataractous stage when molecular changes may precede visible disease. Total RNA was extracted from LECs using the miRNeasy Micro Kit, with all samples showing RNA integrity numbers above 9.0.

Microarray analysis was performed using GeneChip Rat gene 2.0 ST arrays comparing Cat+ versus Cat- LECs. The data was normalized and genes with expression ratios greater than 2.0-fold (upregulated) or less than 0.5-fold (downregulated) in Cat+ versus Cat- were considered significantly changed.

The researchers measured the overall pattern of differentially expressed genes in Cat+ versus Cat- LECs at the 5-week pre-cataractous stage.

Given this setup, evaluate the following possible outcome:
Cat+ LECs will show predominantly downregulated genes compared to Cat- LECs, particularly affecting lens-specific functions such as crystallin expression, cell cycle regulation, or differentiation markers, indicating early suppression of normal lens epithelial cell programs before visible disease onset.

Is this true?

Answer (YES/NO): YES